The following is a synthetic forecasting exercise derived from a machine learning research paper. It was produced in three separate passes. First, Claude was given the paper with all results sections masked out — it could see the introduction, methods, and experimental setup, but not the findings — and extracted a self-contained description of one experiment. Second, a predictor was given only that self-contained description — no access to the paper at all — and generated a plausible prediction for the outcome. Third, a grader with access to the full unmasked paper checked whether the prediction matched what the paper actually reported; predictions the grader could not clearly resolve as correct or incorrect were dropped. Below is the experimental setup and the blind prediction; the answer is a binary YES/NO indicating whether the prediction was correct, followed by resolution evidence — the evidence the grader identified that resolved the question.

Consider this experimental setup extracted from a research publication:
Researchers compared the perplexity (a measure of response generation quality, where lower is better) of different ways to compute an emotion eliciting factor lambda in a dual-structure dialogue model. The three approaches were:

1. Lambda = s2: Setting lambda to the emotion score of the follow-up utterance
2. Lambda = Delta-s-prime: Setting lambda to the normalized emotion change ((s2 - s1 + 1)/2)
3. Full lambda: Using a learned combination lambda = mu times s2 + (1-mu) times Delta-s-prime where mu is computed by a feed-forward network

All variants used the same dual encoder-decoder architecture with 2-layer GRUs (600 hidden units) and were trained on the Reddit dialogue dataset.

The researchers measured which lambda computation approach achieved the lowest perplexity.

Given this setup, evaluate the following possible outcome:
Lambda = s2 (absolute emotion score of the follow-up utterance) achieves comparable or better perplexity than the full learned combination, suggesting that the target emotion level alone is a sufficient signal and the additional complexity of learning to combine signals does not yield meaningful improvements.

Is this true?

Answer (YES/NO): NO